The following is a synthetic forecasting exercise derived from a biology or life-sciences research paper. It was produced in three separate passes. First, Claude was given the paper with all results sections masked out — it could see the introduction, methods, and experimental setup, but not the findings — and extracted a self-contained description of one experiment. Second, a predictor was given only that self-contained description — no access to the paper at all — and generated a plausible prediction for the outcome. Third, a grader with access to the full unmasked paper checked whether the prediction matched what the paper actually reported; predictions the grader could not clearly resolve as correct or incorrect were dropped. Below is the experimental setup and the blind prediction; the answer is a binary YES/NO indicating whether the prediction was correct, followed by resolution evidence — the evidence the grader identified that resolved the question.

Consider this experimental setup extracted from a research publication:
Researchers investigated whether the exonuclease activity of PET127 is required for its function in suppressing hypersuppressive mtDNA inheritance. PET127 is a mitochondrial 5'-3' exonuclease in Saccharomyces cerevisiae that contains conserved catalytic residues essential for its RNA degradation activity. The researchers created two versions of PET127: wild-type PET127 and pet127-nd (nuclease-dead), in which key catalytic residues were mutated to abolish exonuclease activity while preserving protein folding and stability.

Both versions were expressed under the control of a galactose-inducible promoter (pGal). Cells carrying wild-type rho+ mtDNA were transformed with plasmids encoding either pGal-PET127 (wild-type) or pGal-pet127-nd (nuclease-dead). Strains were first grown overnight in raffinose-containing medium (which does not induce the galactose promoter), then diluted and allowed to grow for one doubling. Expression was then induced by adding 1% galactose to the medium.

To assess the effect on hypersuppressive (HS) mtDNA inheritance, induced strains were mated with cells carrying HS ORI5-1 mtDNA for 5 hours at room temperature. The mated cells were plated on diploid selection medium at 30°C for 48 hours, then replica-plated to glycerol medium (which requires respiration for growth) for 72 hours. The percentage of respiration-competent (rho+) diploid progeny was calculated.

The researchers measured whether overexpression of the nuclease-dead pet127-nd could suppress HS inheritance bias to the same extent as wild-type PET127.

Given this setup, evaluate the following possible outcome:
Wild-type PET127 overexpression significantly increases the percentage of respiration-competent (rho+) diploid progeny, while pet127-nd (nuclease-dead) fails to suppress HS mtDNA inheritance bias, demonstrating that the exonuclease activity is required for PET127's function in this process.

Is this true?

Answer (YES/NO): NO